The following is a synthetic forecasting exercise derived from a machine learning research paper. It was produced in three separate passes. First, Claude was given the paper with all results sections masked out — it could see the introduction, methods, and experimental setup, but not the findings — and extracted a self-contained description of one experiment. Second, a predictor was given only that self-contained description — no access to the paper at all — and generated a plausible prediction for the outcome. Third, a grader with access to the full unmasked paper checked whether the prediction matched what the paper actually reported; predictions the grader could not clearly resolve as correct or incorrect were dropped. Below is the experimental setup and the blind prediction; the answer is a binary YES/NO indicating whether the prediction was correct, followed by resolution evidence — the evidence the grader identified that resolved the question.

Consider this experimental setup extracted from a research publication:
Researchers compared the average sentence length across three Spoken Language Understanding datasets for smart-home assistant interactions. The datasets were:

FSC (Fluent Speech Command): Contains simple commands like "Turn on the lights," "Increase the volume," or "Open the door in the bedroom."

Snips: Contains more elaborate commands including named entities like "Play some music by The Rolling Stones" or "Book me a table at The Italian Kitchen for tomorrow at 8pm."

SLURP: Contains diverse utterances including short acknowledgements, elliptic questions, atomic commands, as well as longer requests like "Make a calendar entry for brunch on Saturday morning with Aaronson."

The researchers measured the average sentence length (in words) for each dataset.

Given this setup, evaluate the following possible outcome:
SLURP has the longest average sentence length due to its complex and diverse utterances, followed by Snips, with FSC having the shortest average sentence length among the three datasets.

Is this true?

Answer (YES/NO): NO